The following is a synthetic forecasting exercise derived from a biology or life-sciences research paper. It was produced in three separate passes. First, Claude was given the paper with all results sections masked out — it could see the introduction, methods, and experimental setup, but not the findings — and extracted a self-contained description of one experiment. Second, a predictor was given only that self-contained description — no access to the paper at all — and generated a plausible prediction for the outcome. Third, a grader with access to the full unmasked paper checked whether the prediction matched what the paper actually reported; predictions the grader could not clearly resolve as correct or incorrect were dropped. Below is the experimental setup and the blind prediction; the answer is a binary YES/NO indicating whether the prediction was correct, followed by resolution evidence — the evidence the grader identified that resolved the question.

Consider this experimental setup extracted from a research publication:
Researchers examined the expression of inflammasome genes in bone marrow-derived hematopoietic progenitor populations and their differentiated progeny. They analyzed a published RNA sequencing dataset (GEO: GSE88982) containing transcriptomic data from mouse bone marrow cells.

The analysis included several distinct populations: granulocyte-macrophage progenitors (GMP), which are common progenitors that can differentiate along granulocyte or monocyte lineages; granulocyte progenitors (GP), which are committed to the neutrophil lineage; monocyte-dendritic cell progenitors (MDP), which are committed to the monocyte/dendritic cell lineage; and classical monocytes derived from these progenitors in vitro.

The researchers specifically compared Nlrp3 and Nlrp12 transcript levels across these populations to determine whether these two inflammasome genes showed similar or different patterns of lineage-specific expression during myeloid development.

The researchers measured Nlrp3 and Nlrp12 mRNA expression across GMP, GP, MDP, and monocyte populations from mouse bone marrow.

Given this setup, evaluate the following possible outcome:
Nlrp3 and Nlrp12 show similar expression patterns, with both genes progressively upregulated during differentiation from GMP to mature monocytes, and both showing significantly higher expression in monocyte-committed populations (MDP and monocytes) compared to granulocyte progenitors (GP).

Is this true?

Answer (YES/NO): NO